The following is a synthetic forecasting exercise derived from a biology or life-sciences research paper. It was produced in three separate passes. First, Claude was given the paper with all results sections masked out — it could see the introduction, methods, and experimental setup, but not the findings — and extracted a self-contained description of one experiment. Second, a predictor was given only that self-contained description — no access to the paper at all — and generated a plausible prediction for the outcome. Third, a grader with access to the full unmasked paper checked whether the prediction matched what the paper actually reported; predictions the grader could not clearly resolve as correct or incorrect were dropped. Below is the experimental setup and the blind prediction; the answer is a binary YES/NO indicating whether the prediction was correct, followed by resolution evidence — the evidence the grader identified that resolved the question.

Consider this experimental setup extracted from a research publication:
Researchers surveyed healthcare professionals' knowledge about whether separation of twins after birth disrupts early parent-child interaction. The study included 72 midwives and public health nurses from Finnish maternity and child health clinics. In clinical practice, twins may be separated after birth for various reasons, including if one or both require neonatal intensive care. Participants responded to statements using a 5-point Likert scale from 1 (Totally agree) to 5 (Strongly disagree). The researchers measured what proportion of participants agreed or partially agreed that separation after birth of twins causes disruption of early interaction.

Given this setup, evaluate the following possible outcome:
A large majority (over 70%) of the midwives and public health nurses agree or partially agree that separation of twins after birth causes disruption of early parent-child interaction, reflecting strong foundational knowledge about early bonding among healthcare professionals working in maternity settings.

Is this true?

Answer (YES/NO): YES